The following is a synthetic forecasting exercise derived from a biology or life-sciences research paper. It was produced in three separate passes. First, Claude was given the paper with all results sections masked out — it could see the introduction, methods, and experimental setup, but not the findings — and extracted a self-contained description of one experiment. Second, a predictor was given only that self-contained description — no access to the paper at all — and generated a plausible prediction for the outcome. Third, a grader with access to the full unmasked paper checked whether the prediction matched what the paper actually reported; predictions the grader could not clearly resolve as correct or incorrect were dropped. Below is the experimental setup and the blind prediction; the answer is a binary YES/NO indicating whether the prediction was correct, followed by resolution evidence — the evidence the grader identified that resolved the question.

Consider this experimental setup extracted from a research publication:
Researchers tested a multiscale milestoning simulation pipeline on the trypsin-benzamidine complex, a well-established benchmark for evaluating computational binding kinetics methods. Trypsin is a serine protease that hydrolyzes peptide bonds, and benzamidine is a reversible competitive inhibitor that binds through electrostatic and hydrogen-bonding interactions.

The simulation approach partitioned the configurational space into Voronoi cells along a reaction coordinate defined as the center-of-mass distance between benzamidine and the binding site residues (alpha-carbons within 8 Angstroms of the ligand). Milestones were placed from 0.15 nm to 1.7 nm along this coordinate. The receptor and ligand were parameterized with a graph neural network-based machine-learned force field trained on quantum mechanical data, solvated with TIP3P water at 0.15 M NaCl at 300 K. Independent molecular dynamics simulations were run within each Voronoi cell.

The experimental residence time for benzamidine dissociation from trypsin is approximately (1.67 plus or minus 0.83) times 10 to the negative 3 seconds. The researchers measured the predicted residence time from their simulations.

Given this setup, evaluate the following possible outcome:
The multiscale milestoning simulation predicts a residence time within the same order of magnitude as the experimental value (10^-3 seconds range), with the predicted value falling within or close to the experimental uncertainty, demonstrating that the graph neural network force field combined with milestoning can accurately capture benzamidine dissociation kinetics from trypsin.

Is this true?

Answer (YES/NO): YES